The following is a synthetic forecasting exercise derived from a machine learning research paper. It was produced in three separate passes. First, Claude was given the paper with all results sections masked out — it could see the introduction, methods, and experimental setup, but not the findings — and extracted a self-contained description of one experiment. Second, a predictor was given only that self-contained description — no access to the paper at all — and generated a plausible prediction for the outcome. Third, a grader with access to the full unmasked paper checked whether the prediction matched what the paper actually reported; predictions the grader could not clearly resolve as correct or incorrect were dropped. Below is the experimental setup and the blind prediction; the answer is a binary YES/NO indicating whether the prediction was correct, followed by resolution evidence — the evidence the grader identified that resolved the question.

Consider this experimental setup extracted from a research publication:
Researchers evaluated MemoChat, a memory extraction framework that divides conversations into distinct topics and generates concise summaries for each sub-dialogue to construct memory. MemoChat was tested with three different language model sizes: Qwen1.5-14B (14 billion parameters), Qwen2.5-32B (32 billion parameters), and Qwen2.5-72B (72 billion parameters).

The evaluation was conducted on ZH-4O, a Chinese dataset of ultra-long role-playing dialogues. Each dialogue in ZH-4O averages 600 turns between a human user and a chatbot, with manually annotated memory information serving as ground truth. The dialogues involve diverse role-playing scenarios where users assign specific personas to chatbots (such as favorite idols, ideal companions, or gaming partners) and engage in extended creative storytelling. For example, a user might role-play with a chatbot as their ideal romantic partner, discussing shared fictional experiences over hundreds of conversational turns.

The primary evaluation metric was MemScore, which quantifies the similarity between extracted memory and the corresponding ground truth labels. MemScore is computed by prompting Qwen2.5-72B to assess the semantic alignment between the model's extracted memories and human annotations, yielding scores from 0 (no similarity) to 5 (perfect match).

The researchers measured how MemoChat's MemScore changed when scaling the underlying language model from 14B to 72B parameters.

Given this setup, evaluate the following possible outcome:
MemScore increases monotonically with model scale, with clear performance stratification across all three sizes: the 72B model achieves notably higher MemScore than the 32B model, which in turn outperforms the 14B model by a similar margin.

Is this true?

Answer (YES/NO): NO